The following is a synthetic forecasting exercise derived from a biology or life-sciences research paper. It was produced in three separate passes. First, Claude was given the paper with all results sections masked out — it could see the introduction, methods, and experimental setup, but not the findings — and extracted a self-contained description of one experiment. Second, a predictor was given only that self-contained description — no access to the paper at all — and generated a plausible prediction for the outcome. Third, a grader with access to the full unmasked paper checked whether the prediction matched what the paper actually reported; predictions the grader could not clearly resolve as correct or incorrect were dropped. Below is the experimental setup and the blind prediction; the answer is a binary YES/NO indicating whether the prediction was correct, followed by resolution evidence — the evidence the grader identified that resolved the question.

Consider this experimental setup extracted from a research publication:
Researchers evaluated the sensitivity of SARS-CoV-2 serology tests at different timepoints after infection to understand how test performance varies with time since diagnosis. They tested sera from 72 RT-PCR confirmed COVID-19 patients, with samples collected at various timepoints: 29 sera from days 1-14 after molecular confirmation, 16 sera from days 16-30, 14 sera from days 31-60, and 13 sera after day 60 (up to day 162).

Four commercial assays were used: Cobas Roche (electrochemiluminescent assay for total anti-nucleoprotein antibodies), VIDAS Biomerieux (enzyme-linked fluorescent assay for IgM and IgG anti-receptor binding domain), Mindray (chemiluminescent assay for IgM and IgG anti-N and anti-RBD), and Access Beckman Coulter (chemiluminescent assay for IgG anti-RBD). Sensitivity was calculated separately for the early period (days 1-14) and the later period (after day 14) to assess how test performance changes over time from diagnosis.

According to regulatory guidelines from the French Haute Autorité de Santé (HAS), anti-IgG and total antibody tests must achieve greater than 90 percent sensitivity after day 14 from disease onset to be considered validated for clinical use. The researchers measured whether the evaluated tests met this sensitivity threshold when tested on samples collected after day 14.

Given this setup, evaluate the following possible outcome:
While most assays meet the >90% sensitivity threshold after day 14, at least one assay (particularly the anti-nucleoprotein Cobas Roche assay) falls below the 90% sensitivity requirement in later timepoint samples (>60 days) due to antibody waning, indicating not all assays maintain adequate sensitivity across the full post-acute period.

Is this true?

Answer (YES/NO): NO